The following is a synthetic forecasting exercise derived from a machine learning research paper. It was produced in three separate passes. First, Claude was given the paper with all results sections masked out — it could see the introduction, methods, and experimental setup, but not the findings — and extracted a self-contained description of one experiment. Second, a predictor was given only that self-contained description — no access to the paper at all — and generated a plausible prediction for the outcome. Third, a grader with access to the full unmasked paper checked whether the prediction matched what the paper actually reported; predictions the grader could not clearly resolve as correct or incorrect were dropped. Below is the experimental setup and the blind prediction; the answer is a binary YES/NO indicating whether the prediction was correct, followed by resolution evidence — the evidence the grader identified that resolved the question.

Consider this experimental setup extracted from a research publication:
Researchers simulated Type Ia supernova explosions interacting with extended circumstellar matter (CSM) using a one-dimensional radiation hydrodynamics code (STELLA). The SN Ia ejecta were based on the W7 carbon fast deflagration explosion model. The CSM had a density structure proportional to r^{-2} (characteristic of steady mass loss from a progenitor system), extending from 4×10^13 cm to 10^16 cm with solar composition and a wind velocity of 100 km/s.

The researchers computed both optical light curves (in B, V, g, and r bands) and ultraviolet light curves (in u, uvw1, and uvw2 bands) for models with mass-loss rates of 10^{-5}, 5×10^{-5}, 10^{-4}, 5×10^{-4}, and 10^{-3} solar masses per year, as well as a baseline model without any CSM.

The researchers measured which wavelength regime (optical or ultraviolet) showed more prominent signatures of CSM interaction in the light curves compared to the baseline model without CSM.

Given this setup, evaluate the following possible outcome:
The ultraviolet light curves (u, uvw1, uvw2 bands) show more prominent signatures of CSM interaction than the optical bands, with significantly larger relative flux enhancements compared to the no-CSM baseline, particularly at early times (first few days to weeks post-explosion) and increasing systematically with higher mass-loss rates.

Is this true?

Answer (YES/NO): NO